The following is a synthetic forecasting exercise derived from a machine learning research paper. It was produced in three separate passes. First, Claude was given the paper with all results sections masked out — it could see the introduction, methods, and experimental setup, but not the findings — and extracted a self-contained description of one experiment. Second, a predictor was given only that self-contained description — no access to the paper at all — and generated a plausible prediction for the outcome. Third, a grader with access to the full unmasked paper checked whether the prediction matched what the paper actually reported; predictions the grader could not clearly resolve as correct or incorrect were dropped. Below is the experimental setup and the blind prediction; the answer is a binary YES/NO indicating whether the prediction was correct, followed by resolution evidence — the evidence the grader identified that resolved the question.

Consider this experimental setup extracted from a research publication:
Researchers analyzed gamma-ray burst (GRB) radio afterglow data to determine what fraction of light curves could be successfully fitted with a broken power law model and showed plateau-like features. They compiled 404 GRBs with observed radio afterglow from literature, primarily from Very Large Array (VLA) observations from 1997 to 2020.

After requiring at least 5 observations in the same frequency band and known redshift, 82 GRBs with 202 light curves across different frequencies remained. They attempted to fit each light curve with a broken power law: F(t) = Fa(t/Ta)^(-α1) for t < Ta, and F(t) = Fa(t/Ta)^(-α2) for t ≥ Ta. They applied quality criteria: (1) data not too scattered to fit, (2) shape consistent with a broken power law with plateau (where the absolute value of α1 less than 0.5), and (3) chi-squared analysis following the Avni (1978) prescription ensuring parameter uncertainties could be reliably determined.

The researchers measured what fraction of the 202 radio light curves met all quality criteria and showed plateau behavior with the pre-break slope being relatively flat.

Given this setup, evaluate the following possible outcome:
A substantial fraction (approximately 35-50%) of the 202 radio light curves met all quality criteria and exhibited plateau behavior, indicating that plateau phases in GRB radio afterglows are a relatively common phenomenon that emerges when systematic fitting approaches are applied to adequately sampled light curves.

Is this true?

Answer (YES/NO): NO